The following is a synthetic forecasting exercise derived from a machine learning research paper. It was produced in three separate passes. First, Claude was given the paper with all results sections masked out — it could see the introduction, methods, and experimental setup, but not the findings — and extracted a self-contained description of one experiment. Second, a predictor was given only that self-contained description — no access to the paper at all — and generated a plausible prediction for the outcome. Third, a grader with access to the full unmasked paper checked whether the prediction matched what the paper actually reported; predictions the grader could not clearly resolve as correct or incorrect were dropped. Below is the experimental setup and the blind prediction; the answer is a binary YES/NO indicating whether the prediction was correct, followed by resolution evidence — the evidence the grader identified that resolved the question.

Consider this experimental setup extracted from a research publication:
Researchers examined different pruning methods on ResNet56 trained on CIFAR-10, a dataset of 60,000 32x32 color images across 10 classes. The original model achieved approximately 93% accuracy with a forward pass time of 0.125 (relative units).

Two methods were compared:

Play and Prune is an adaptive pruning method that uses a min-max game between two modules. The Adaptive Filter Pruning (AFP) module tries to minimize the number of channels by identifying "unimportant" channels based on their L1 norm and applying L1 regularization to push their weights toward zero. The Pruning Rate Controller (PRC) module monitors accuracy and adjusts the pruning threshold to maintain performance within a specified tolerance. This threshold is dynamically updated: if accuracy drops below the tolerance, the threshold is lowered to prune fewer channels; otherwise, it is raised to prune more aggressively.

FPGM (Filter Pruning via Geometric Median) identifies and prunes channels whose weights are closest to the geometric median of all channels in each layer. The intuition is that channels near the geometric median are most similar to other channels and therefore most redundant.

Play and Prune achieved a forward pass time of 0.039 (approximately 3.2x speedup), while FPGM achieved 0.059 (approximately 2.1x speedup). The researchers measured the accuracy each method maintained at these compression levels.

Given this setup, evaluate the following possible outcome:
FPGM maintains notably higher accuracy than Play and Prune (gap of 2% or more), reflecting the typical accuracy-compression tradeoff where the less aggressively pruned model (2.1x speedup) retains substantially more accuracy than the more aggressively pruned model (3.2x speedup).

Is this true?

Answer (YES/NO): NO